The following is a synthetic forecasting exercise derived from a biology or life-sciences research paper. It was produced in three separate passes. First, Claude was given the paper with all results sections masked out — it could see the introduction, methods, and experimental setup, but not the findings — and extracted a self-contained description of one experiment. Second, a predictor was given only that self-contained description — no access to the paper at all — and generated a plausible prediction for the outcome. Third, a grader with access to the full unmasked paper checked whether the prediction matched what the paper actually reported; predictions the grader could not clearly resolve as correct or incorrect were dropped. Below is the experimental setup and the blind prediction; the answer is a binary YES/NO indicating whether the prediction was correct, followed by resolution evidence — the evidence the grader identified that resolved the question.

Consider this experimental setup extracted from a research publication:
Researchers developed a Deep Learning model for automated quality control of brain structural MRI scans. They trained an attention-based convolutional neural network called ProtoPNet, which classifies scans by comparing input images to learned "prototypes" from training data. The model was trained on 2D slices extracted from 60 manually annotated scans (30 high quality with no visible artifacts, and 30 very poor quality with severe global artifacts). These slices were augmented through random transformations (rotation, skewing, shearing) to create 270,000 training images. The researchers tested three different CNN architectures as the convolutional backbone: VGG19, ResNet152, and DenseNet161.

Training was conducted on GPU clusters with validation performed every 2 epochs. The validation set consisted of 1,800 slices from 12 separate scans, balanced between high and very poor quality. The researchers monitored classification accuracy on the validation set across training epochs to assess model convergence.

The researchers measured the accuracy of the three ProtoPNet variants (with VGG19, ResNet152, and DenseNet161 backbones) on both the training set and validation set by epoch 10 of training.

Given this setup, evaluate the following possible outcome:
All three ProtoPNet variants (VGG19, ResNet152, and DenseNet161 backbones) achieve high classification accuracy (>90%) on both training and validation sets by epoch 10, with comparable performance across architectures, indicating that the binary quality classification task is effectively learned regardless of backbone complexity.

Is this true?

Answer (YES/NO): NO